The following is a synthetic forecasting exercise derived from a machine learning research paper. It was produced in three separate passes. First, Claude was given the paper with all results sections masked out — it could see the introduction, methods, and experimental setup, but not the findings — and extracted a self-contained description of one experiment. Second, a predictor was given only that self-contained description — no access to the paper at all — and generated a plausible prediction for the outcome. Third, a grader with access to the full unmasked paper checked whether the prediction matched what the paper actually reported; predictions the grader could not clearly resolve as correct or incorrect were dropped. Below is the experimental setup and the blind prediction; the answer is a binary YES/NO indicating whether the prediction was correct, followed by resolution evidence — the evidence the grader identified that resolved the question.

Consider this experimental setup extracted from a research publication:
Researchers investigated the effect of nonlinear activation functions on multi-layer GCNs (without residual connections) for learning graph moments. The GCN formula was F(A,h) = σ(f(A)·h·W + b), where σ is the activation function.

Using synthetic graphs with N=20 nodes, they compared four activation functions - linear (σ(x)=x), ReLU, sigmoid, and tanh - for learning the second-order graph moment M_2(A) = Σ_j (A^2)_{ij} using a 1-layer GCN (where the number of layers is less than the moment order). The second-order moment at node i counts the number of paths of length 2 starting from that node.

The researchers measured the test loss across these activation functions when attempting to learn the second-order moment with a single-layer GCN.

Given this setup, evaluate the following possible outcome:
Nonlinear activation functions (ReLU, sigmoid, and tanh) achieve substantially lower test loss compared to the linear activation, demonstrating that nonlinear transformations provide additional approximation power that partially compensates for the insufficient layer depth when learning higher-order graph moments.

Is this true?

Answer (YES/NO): NO